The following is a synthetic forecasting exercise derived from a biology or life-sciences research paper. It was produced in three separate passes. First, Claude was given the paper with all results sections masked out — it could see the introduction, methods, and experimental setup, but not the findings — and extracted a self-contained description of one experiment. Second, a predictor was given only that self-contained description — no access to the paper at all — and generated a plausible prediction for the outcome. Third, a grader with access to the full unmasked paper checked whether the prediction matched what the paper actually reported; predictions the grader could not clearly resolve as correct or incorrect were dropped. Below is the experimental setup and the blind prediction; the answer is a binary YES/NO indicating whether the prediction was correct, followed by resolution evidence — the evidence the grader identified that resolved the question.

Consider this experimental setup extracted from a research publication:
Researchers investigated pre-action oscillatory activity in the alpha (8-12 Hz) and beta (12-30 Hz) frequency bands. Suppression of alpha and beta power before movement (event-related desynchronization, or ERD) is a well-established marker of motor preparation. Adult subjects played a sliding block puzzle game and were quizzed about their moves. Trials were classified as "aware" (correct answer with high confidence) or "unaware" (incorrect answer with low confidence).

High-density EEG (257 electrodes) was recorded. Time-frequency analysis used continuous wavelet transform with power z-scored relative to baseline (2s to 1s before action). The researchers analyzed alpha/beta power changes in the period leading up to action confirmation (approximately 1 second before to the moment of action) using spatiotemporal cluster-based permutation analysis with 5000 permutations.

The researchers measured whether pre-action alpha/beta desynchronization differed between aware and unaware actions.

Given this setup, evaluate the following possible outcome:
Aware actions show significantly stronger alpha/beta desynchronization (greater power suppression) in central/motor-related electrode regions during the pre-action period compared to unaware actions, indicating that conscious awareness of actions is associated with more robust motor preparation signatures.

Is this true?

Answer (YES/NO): NO